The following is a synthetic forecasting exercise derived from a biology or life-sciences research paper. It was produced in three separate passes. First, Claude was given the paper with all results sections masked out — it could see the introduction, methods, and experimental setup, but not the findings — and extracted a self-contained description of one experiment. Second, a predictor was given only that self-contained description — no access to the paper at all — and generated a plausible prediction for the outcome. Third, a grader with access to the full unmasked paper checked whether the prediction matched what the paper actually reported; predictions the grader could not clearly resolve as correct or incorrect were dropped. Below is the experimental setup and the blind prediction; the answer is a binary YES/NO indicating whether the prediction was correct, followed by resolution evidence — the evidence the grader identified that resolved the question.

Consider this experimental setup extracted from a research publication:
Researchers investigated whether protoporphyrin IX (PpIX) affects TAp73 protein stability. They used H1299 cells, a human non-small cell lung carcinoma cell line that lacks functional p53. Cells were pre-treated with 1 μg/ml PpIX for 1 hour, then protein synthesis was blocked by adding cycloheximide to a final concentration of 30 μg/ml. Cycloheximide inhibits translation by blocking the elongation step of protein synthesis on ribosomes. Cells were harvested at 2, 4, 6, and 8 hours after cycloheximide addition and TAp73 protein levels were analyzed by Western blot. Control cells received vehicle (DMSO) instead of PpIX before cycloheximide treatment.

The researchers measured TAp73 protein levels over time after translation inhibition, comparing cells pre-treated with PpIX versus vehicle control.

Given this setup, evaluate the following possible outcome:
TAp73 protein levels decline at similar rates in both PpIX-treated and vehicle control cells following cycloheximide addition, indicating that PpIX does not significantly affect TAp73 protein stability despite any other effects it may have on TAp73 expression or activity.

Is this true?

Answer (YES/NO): NO